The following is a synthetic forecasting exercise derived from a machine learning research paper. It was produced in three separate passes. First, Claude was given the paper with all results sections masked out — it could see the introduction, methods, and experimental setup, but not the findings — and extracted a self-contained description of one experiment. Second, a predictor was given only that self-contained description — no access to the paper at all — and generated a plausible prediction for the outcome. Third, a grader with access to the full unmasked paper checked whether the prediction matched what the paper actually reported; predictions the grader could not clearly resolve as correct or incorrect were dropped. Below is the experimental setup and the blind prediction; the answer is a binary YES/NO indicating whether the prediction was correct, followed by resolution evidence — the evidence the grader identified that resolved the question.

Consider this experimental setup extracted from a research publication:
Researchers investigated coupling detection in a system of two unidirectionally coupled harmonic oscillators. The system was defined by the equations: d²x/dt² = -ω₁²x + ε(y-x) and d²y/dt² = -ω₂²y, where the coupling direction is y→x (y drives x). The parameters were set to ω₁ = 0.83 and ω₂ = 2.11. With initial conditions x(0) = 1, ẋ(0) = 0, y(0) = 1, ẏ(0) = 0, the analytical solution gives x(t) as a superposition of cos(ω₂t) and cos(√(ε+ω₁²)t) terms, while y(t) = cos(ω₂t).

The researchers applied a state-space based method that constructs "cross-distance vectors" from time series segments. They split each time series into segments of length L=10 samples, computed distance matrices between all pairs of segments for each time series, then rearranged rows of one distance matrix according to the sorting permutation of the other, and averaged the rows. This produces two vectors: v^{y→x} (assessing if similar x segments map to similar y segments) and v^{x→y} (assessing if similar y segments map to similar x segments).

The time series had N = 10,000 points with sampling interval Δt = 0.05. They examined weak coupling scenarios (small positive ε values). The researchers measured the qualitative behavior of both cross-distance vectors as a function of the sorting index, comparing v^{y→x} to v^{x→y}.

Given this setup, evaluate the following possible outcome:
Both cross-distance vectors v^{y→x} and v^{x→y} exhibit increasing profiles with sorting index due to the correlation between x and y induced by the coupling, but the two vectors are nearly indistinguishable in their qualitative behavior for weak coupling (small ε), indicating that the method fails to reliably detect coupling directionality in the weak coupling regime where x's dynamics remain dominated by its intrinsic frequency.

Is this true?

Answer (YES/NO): NO